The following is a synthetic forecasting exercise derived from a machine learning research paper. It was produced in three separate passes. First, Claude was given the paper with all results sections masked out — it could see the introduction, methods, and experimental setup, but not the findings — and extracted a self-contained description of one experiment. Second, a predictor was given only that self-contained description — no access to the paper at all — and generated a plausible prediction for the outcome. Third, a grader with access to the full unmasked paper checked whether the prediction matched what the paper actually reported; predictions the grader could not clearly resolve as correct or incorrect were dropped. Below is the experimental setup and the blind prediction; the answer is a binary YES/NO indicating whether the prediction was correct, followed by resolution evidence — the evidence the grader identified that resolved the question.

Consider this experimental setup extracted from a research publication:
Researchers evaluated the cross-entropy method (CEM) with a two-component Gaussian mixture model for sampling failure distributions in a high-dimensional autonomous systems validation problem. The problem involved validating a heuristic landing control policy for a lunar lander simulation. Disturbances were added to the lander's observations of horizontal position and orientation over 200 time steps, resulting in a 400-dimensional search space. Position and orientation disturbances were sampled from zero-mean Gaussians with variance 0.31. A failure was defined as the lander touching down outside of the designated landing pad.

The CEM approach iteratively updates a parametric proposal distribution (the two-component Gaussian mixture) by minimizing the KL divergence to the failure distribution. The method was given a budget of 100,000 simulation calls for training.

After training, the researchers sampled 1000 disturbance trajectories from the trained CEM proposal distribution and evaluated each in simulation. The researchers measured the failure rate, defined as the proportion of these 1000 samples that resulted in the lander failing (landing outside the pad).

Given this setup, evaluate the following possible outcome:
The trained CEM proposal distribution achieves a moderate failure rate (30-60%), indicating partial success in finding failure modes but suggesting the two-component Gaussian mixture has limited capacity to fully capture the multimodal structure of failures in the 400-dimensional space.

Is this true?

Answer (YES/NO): NO